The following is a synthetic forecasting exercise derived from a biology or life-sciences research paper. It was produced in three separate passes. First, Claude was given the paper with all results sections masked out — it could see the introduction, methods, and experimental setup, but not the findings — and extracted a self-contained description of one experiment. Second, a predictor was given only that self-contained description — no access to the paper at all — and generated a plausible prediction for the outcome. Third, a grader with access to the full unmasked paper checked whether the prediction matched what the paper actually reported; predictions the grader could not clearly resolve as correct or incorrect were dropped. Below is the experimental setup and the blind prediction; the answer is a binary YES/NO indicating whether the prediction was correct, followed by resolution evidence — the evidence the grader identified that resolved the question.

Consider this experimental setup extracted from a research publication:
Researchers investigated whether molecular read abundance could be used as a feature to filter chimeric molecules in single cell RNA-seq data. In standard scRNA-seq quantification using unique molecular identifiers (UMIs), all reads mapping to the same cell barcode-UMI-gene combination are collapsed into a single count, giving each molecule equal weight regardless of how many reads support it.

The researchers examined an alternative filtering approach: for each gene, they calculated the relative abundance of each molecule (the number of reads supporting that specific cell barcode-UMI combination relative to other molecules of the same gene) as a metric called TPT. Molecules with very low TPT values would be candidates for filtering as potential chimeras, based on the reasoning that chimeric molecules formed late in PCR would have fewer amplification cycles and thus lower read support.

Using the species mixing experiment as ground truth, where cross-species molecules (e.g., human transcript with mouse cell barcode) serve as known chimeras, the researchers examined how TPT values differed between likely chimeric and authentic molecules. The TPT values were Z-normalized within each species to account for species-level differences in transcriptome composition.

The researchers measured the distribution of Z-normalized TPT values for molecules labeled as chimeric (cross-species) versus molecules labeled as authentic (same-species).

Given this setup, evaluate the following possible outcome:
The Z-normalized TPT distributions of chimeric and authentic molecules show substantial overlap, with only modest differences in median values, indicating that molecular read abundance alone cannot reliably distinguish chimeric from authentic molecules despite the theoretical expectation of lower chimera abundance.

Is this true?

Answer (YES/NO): NO